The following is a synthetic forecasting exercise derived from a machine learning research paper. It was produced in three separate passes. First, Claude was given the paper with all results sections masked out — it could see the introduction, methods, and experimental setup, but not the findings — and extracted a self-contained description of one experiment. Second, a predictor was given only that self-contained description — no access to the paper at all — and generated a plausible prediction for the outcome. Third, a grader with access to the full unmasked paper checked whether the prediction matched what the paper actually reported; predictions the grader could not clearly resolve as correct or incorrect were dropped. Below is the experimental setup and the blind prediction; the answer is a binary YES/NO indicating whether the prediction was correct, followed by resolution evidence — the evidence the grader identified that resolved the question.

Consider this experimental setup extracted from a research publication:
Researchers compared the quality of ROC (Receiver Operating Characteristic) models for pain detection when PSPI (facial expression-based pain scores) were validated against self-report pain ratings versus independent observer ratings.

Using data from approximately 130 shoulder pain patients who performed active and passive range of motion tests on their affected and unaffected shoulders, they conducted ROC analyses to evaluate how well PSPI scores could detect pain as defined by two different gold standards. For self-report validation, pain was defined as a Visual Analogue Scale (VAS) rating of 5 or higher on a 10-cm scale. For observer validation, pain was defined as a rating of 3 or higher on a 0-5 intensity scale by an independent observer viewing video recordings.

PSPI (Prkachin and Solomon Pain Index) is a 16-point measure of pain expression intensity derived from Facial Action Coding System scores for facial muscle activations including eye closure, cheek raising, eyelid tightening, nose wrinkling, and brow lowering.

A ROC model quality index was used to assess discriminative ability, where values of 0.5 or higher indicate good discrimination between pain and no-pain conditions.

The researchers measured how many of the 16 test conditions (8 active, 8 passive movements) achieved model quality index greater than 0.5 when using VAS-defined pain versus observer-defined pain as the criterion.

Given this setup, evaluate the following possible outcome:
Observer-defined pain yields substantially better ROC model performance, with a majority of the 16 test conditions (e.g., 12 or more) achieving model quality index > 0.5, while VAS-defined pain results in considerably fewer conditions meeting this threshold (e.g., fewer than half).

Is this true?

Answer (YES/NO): YES